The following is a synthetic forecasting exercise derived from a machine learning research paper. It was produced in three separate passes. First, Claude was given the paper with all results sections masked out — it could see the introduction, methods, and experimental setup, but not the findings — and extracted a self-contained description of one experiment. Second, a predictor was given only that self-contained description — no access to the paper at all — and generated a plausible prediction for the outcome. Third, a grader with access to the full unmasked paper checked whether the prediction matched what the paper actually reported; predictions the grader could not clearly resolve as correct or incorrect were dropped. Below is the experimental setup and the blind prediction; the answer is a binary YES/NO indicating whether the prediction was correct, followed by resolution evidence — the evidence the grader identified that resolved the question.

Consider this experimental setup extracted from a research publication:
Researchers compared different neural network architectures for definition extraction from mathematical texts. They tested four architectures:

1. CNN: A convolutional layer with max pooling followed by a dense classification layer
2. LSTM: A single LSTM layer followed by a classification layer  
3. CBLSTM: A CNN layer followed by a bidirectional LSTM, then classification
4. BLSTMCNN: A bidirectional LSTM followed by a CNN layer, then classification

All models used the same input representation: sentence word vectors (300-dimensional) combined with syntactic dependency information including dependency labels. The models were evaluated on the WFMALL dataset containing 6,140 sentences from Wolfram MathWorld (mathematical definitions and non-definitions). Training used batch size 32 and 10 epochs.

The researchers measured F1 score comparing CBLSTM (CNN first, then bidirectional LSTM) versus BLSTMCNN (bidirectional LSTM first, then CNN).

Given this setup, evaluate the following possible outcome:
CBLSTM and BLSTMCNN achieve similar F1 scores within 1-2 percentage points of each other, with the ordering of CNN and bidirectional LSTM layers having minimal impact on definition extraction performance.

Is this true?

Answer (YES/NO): NO